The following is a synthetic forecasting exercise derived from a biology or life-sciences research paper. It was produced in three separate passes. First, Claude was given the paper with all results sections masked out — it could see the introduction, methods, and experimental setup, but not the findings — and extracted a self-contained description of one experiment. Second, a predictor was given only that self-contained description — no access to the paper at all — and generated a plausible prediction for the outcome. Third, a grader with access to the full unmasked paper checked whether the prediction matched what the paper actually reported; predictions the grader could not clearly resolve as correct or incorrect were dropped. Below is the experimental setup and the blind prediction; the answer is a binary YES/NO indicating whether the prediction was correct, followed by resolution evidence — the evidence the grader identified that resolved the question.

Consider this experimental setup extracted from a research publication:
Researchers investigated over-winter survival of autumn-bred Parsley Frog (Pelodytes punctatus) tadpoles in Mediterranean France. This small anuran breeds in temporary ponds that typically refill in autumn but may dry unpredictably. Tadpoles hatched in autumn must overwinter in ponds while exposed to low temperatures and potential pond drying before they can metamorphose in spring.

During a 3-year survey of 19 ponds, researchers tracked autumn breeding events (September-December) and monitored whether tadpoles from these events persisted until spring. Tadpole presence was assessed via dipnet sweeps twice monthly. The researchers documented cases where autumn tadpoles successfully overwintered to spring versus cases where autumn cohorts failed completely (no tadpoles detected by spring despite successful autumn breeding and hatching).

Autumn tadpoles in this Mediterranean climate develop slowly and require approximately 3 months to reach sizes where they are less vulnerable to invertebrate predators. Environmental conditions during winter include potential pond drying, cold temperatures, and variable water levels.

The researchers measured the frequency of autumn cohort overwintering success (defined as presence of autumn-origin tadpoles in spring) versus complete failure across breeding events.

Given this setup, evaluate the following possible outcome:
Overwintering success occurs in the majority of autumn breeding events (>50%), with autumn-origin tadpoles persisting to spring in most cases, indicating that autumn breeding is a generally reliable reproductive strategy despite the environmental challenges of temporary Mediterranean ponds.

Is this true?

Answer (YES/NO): NO